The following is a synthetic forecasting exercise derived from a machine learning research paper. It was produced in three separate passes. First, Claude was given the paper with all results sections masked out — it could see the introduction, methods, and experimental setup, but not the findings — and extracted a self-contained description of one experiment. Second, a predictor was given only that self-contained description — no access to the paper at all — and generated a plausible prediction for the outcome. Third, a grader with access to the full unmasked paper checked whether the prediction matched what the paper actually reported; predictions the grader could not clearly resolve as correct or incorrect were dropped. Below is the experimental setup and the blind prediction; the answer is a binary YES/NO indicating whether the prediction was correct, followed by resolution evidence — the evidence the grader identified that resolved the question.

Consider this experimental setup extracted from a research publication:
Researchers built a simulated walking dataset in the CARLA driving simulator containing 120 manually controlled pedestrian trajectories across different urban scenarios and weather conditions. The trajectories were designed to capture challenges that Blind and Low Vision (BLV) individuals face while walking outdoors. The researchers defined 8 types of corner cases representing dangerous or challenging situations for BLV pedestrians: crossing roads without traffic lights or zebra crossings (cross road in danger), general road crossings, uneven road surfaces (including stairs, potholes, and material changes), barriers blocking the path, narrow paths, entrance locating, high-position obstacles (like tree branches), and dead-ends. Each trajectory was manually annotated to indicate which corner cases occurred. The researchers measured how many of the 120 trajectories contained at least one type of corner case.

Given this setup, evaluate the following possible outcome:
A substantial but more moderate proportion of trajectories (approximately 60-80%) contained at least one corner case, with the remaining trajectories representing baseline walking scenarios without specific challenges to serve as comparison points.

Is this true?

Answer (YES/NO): NO